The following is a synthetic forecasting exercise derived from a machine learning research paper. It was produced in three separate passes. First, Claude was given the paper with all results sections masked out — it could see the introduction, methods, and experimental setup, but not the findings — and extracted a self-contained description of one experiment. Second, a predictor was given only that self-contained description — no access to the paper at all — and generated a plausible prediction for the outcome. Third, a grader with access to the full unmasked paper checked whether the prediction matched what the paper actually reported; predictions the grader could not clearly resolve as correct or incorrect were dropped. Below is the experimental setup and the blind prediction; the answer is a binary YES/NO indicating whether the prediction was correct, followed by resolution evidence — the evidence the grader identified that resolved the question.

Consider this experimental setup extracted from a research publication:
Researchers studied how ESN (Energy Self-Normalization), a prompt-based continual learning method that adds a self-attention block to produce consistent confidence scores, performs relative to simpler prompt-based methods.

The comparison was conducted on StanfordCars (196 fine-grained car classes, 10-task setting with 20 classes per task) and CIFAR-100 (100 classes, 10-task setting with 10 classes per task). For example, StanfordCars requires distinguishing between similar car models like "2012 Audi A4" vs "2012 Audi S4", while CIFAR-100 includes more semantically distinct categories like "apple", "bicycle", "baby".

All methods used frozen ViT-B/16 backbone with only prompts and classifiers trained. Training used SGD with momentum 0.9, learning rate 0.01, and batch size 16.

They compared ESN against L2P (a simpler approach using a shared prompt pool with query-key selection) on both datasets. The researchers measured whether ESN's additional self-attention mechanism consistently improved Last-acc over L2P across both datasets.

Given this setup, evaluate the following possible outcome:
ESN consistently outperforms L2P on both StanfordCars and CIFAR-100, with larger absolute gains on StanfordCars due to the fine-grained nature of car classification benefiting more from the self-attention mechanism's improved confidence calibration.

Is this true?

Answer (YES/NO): NO